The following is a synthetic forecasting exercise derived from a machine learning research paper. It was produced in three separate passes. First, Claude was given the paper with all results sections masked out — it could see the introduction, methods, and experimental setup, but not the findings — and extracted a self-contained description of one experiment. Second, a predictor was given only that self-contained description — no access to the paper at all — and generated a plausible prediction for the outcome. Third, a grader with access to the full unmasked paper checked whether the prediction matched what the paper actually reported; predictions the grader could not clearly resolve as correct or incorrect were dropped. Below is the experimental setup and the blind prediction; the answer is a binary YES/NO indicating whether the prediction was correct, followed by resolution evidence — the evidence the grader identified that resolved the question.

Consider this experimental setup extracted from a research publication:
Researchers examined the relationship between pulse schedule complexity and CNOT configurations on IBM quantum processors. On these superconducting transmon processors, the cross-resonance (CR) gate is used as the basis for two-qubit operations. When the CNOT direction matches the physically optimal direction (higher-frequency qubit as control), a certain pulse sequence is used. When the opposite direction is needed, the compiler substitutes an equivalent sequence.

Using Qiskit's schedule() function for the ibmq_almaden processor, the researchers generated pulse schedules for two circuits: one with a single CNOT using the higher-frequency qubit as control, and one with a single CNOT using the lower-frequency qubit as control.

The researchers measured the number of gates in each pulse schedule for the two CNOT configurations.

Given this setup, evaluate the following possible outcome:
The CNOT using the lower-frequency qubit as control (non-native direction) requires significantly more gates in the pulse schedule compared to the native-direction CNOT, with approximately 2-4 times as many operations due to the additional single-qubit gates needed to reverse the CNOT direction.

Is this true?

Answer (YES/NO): NO